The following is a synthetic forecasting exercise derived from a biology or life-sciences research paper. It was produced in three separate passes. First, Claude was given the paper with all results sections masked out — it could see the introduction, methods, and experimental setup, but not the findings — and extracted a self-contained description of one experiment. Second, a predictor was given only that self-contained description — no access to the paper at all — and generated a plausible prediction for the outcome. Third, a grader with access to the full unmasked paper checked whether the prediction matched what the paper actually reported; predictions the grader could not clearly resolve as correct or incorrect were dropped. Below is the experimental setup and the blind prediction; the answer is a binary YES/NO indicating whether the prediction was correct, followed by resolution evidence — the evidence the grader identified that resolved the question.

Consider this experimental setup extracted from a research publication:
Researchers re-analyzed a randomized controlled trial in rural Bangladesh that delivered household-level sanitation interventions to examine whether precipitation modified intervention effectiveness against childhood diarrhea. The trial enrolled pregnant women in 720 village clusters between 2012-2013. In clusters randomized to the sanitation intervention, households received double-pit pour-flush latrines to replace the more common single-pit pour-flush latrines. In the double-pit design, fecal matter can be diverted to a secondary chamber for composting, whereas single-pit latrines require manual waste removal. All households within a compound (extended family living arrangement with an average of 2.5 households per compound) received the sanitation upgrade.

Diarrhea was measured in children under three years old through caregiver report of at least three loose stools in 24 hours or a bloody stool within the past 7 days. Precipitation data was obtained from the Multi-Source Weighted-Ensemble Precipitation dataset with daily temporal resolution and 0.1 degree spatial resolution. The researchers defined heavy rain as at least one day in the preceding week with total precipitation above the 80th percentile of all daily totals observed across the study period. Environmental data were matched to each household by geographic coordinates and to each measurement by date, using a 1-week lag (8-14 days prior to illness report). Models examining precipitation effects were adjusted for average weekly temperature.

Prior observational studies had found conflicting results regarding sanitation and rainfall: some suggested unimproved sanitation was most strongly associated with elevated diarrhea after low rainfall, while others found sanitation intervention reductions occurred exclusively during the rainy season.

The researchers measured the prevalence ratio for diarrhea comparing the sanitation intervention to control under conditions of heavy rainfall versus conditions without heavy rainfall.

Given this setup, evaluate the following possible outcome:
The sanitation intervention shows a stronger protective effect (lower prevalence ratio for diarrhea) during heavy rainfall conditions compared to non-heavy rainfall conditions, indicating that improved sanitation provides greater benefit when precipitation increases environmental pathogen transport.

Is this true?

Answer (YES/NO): YES